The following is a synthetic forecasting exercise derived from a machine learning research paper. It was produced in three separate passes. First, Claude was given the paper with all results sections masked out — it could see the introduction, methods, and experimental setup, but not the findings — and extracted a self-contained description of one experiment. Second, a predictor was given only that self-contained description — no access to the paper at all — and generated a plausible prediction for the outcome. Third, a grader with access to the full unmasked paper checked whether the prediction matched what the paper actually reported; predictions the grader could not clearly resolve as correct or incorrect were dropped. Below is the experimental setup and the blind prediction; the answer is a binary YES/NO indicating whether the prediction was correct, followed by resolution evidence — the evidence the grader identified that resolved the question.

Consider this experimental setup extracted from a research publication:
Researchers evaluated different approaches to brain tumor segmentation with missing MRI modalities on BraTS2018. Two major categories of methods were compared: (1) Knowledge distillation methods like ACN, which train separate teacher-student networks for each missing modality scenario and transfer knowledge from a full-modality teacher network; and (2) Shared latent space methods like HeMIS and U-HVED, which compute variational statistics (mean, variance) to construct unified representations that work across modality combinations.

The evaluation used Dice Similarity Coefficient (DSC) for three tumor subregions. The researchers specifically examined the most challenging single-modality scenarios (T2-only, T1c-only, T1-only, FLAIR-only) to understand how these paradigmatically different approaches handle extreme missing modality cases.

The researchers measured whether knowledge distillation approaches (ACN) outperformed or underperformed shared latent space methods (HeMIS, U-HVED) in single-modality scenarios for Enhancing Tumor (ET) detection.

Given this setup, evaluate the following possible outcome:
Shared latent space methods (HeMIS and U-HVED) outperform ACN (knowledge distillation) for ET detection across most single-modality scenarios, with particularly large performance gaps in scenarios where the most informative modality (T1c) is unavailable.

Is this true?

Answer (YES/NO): NO